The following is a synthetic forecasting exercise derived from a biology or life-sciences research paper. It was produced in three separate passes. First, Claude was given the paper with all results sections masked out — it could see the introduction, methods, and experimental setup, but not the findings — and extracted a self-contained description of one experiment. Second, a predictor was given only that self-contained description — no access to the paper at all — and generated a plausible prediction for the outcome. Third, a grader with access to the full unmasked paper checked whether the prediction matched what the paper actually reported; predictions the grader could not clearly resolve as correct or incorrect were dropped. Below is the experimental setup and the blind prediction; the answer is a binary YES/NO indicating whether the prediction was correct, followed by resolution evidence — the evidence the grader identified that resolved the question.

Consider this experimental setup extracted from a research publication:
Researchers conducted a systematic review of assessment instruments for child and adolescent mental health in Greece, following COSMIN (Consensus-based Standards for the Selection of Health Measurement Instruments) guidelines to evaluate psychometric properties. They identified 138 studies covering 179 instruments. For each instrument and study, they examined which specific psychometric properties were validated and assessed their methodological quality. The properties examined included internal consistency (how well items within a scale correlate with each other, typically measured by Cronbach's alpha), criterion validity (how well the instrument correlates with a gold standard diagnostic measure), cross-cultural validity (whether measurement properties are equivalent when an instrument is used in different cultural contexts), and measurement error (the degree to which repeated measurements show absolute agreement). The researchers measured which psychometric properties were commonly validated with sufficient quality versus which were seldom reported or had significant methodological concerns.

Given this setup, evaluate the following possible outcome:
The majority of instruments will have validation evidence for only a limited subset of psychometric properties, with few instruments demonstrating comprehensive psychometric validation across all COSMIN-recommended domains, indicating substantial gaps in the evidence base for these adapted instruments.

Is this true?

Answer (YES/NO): YES